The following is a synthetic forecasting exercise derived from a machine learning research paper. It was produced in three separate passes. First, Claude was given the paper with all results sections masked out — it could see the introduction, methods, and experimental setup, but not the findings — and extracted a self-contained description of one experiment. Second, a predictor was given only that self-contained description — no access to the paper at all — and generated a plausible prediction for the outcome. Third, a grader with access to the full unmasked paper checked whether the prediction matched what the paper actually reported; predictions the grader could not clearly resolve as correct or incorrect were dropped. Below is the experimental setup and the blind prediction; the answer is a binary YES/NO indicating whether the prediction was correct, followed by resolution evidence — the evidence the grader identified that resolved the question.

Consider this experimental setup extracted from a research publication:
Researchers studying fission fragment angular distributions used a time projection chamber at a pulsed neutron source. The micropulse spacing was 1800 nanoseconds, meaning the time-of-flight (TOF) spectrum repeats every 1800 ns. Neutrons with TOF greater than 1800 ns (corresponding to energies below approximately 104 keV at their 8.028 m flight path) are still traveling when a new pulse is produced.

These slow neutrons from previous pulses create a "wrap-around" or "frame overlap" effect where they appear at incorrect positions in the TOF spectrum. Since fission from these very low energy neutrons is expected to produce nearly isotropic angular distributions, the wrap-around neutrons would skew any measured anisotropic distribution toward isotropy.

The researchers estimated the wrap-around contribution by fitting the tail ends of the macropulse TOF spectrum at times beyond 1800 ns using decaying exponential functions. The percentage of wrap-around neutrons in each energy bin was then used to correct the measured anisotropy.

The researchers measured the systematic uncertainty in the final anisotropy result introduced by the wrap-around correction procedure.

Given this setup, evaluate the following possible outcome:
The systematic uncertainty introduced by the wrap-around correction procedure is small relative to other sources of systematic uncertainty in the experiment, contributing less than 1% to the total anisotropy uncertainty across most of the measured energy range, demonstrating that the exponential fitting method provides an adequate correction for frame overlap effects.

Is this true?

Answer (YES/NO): YES